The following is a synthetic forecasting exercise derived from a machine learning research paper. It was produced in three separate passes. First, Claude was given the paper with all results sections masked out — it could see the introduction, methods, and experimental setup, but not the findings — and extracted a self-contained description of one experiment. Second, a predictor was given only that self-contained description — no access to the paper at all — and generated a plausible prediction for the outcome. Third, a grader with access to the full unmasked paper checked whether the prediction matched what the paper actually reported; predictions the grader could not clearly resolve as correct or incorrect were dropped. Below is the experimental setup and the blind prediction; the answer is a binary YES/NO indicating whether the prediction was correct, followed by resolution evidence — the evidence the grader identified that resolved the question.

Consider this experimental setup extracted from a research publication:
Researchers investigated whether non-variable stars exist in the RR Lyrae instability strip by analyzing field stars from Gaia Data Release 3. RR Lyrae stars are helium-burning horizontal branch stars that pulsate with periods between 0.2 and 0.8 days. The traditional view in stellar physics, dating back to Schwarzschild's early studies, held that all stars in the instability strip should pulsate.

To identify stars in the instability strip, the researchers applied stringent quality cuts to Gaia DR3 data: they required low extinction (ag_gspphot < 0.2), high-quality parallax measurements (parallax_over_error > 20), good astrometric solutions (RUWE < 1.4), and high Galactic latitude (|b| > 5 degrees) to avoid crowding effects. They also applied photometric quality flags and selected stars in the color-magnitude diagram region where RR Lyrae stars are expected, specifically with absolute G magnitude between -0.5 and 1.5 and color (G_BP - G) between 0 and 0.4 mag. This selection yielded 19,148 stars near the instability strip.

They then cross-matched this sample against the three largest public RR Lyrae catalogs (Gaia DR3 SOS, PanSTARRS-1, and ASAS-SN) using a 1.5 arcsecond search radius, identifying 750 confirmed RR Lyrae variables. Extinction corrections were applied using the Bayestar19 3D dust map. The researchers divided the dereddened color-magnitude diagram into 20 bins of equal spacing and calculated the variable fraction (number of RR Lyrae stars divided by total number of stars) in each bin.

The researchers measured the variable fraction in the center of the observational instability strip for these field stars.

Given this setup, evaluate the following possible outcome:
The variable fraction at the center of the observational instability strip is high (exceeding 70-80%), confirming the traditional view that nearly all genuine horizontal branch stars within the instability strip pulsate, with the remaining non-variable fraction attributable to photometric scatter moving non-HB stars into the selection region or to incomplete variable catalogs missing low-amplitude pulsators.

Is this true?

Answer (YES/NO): NO